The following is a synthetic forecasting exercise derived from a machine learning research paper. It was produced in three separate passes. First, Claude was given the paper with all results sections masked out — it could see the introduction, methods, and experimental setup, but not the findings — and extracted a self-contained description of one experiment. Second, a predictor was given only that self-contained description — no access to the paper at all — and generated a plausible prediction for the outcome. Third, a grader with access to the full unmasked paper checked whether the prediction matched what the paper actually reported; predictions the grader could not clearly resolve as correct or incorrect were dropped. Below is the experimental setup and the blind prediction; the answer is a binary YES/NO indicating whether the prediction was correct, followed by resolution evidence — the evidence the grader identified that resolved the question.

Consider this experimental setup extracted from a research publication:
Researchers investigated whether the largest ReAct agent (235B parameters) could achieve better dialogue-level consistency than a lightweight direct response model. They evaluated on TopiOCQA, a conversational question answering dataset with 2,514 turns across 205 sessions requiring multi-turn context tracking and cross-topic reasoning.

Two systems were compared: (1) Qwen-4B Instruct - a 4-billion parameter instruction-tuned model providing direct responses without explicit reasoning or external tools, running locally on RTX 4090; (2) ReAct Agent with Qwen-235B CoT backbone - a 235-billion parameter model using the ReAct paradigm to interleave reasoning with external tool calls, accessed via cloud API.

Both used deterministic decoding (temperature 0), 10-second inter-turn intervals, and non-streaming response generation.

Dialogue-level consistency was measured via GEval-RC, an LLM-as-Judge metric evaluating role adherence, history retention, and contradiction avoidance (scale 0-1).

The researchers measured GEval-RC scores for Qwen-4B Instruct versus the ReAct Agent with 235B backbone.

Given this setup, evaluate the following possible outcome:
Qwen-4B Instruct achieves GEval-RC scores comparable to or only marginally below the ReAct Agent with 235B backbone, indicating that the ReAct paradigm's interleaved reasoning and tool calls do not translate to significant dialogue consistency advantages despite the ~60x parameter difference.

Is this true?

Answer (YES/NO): NO